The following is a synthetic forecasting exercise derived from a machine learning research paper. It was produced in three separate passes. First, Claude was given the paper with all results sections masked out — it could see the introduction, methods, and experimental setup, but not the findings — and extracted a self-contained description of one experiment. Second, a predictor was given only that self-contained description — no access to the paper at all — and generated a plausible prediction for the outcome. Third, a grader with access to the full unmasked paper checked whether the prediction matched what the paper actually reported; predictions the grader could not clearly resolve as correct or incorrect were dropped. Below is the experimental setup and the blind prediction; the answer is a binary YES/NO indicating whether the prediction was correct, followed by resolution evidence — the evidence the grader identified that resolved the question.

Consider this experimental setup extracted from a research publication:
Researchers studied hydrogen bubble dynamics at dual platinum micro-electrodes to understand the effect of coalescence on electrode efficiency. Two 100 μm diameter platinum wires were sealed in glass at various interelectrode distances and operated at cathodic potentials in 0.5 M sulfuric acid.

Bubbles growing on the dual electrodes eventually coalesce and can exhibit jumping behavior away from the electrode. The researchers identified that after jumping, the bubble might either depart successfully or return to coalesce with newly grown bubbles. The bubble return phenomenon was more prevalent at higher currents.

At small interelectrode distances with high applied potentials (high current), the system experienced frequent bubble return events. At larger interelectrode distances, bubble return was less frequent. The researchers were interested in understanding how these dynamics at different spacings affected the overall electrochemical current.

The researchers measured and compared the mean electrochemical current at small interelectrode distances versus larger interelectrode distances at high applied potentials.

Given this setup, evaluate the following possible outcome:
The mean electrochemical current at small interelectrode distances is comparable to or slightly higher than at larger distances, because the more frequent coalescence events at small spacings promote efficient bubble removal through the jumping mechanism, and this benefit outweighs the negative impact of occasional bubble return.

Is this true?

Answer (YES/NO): NO